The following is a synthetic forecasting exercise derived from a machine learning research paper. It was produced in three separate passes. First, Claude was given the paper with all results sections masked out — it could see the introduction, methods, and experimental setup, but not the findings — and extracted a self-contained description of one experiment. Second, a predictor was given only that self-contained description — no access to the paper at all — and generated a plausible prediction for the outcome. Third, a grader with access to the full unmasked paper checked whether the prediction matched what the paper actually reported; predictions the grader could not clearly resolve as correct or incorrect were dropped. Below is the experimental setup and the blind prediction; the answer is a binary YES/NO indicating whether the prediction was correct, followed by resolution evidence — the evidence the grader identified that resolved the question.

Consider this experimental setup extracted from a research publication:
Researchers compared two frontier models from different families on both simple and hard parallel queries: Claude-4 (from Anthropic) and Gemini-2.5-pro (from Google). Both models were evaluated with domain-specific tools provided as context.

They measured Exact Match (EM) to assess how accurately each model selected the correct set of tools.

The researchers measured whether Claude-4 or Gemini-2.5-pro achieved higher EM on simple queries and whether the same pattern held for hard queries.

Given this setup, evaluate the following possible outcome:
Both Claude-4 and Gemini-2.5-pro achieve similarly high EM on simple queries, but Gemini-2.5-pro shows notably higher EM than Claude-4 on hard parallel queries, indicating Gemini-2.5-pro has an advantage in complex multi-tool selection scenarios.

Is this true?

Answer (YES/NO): NO